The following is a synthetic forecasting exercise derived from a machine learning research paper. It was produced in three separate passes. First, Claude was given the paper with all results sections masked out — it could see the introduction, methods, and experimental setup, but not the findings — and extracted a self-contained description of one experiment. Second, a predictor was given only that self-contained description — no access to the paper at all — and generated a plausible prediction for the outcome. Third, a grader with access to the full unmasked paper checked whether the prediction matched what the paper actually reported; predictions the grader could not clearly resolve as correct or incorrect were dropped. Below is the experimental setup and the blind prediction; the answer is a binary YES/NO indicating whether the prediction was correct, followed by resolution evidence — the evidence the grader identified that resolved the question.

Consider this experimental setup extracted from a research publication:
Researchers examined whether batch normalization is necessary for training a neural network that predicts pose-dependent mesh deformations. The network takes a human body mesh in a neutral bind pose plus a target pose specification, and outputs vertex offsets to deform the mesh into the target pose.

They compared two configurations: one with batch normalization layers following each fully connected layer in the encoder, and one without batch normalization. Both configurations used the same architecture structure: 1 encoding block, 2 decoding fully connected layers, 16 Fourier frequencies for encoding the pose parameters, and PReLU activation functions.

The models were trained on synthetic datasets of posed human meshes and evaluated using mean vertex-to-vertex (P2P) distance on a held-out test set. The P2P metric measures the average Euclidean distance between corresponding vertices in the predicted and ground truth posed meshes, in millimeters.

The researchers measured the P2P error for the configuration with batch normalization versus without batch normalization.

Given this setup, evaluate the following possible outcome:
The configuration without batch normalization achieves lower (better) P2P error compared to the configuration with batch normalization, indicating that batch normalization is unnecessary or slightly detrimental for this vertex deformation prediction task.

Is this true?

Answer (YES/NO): NO